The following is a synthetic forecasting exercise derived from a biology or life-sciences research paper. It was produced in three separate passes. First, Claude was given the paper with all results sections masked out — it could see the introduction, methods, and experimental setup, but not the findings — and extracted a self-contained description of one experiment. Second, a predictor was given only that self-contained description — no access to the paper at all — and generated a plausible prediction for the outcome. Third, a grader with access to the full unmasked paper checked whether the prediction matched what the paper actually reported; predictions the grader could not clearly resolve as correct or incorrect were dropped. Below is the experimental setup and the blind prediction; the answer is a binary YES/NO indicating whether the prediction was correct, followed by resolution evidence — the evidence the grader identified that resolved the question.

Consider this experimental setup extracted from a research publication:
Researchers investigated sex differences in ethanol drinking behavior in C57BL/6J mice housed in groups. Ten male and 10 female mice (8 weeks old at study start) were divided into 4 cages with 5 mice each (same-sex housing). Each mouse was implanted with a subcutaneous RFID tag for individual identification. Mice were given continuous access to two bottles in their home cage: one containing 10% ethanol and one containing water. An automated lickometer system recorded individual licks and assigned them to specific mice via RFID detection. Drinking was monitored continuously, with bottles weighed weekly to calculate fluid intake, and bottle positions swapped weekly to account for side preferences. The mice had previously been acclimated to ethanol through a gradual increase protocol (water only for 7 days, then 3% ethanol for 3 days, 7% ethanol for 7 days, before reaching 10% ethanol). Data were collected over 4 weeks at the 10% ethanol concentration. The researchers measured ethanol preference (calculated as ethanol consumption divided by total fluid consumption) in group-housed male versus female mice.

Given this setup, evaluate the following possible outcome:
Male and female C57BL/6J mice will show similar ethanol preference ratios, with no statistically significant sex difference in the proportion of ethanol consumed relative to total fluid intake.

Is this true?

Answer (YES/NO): NO